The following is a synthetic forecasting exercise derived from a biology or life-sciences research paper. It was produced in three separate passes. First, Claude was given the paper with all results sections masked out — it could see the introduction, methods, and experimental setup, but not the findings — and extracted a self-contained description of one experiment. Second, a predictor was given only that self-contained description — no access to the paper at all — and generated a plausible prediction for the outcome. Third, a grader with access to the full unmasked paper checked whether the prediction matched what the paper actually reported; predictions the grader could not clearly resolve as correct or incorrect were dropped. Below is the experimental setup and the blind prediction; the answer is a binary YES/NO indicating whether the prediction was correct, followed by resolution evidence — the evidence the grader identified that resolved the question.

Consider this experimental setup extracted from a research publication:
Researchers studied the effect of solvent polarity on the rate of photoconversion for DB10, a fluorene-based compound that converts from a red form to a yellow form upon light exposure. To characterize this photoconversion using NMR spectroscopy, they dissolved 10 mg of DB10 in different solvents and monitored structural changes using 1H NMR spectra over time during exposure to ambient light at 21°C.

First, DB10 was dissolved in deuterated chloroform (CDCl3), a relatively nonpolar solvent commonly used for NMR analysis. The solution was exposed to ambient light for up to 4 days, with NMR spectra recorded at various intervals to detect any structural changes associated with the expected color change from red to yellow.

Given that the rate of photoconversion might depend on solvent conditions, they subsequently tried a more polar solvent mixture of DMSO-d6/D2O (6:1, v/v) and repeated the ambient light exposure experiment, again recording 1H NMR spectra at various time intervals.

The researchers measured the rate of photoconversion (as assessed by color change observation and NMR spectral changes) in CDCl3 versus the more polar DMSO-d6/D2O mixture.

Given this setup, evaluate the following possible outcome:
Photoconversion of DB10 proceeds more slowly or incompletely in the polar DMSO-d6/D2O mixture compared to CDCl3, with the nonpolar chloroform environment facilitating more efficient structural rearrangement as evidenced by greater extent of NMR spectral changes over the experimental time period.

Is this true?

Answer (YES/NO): NO